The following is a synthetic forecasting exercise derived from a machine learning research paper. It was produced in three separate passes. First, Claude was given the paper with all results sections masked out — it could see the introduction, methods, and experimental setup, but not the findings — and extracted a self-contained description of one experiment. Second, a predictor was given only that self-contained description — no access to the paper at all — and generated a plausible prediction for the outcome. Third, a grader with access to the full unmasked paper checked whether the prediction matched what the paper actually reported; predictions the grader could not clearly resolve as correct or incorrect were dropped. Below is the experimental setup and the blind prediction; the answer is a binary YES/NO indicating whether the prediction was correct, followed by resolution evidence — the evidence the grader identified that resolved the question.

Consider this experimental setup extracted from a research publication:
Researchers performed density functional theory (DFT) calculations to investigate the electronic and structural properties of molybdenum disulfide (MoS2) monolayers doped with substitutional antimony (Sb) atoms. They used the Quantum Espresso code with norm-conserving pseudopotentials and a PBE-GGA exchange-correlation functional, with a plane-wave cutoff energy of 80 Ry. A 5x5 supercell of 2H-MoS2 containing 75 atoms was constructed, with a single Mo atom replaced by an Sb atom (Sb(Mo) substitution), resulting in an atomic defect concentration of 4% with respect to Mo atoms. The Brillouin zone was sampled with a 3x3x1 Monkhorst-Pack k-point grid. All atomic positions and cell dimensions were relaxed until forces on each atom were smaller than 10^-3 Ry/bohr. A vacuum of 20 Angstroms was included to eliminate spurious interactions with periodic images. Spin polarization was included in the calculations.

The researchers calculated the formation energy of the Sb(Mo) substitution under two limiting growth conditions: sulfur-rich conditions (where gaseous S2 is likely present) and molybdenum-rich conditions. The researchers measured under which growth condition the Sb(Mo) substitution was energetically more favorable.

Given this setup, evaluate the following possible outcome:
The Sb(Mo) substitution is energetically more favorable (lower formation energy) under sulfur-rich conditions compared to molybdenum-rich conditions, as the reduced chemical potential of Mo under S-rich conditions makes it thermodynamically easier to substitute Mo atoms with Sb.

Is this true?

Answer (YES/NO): YES